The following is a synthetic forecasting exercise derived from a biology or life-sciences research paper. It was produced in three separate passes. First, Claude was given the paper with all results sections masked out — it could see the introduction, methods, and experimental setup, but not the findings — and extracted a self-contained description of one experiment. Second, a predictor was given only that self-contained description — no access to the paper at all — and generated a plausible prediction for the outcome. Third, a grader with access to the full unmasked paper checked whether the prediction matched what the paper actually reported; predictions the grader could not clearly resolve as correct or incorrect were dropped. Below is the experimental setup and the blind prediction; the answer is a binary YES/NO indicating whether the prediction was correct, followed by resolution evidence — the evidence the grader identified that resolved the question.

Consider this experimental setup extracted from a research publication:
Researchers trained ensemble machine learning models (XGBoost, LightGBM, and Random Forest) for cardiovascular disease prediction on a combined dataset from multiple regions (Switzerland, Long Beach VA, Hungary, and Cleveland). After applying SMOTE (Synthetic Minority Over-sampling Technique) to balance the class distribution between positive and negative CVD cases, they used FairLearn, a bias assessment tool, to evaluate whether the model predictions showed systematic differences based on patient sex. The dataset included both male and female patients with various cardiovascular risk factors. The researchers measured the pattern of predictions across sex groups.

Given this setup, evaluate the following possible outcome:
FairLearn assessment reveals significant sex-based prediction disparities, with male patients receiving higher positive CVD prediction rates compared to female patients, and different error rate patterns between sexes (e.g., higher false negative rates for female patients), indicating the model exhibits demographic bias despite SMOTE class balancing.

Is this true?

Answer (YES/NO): YES